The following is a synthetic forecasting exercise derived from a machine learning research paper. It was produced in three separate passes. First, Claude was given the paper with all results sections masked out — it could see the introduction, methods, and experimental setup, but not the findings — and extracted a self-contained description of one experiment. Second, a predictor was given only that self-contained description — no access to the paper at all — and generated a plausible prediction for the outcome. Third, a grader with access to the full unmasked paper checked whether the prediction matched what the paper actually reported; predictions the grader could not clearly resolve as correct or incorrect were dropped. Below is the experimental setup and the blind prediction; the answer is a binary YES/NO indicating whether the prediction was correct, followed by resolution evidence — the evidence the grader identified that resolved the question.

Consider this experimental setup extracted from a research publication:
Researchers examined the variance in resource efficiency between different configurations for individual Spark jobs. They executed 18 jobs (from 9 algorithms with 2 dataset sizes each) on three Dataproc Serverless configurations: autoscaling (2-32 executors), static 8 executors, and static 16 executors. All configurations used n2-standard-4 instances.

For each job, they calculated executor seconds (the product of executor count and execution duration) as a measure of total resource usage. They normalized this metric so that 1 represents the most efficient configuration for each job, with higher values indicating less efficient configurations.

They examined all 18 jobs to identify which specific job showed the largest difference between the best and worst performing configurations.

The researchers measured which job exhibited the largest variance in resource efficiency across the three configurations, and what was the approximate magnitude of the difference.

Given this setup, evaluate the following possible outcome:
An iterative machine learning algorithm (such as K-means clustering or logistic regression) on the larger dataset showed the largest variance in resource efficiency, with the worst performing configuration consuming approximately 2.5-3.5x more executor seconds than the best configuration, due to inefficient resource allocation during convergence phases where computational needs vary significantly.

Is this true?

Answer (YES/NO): NO